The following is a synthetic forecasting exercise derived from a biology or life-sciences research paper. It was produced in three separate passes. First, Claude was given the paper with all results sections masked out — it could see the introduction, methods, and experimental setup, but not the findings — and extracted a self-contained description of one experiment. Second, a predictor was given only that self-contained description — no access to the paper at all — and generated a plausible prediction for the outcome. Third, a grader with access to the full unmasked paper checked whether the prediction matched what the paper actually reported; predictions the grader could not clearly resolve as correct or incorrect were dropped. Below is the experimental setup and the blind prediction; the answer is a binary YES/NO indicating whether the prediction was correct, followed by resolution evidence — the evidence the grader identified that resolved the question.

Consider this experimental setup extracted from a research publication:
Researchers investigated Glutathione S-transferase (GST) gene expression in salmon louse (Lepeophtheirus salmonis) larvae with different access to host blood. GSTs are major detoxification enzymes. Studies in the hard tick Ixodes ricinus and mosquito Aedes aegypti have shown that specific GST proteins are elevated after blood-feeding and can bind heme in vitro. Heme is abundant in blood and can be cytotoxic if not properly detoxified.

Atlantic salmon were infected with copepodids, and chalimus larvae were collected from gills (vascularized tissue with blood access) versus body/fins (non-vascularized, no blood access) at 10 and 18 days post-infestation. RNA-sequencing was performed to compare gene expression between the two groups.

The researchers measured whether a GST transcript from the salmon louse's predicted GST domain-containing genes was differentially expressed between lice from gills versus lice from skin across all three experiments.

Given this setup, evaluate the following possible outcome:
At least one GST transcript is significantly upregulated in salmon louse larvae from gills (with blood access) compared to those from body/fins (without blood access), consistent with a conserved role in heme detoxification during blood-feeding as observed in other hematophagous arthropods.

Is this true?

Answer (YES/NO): YES